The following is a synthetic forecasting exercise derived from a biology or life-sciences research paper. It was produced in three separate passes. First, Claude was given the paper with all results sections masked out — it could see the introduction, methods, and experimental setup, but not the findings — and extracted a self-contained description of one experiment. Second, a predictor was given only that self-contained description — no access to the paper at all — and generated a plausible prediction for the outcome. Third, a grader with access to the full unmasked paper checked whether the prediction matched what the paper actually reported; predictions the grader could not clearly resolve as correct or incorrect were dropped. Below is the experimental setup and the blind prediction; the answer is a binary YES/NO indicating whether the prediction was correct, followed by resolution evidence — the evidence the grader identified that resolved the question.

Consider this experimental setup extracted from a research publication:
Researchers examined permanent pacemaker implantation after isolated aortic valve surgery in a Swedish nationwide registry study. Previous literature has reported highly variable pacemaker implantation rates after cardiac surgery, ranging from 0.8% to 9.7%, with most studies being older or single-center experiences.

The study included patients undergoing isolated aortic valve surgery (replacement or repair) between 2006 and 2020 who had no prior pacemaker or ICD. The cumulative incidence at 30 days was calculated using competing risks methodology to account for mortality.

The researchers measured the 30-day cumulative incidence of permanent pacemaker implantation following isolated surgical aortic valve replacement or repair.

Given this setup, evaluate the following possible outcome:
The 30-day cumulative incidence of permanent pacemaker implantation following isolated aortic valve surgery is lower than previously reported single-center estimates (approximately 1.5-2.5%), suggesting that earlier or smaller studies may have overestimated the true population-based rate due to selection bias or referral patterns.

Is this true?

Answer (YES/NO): NO